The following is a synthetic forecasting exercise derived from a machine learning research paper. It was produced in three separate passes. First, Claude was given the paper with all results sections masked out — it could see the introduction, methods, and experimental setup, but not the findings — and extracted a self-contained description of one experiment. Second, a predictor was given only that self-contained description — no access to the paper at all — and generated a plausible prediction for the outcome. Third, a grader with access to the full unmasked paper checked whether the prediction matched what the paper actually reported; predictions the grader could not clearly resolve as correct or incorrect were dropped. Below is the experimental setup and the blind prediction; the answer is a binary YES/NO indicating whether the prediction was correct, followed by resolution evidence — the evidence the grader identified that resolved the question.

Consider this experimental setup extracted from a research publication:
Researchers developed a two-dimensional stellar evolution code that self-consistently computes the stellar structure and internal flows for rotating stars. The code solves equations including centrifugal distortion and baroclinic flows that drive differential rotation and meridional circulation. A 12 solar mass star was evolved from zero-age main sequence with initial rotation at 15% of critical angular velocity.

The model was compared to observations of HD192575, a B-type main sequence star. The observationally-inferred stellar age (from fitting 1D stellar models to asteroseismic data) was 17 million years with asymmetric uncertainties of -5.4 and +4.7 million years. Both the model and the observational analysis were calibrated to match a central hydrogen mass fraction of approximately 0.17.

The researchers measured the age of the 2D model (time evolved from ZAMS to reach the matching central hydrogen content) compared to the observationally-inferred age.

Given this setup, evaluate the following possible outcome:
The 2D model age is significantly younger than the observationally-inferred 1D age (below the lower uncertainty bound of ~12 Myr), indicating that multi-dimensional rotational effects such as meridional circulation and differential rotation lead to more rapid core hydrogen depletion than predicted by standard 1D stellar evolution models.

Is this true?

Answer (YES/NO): NO